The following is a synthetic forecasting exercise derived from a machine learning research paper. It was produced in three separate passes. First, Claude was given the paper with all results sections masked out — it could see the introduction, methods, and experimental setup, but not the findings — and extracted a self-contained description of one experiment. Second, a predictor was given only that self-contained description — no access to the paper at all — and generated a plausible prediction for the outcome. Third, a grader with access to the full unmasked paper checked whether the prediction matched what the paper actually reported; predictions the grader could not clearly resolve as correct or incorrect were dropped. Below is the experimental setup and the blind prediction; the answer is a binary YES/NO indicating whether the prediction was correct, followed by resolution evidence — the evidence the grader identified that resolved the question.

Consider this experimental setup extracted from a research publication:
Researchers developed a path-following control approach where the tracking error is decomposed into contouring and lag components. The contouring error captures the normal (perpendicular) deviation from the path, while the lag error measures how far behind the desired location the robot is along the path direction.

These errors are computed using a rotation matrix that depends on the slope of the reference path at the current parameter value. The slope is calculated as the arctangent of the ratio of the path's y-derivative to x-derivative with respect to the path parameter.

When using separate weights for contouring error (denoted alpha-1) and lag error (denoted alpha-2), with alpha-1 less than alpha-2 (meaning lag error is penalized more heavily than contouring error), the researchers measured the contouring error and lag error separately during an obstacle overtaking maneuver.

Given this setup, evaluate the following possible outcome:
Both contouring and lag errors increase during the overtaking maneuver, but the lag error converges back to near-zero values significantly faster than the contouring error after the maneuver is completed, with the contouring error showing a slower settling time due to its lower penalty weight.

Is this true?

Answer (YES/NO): NO